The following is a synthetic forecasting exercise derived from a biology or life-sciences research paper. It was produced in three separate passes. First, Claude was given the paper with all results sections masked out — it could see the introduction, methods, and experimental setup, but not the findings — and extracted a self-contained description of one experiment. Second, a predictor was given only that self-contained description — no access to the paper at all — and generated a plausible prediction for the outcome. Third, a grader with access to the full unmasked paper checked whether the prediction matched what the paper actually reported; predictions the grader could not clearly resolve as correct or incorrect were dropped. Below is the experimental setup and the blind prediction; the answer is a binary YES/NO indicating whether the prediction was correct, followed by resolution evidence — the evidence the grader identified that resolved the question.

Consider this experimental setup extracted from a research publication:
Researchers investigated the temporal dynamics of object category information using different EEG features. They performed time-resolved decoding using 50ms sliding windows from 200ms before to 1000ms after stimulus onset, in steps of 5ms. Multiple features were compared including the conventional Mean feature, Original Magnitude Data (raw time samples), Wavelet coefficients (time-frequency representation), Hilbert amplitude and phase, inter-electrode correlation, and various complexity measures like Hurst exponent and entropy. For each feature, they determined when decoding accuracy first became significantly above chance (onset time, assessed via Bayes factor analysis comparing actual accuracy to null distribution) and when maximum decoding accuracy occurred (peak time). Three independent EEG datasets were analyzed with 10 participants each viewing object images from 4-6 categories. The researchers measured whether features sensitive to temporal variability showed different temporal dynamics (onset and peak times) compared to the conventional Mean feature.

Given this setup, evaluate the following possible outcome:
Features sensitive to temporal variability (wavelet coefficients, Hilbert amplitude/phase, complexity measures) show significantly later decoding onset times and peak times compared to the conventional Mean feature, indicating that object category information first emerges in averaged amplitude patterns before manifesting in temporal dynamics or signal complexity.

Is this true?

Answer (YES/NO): NO